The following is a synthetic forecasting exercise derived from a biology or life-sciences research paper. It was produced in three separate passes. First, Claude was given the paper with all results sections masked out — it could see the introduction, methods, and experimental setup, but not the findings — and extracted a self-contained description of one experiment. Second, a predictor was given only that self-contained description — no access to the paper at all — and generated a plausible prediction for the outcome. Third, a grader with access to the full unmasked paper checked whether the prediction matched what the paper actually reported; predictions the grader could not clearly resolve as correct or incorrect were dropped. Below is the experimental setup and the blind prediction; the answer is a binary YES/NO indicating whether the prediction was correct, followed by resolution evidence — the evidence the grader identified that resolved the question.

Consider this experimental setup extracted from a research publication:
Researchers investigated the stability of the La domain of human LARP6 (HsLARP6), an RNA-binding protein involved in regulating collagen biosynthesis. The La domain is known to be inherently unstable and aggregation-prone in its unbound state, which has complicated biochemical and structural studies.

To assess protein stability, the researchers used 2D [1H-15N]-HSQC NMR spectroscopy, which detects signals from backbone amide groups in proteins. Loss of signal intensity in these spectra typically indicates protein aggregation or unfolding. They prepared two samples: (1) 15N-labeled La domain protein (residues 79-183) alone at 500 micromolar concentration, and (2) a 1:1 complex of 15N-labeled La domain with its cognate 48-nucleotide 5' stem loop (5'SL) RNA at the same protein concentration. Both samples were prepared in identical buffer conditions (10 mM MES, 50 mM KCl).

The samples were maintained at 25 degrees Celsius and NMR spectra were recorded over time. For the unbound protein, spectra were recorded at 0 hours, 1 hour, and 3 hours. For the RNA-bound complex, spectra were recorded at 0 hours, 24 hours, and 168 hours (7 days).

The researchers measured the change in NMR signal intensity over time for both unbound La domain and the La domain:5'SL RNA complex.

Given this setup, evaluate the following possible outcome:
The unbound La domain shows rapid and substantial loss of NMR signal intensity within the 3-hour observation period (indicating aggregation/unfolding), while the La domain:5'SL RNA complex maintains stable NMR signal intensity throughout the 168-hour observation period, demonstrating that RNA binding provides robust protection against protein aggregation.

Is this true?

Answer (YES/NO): YES